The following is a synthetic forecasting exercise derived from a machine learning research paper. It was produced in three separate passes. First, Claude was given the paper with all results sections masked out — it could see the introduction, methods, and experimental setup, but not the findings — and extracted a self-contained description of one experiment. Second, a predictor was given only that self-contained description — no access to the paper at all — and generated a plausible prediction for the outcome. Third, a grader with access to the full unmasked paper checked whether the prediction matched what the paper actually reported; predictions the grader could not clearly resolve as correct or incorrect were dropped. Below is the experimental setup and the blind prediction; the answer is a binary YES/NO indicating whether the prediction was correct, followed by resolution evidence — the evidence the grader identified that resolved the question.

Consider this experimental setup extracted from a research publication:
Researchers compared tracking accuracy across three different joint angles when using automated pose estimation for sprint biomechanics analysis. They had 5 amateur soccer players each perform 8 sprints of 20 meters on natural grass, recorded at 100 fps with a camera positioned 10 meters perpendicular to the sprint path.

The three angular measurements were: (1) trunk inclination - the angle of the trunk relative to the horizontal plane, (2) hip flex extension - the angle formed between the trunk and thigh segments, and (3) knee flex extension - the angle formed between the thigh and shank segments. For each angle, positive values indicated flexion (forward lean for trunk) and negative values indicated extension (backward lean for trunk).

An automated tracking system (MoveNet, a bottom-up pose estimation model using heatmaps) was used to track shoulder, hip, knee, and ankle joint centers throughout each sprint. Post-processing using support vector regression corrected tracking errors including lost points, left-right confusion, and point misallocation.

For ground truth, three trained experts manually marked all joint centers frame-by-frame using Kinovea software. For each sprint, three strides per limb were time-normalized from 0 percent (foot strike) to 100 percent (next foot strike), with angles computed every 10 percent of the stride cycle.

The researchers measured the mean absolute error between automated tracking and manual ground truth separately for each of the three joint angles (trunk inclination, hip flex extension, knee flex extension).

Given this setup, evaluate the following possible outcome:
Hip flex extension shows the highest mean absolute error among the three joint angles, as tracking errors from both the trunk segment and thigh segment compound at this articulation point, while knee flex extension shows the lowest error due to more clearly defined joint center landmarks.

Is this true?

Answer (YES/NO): NO